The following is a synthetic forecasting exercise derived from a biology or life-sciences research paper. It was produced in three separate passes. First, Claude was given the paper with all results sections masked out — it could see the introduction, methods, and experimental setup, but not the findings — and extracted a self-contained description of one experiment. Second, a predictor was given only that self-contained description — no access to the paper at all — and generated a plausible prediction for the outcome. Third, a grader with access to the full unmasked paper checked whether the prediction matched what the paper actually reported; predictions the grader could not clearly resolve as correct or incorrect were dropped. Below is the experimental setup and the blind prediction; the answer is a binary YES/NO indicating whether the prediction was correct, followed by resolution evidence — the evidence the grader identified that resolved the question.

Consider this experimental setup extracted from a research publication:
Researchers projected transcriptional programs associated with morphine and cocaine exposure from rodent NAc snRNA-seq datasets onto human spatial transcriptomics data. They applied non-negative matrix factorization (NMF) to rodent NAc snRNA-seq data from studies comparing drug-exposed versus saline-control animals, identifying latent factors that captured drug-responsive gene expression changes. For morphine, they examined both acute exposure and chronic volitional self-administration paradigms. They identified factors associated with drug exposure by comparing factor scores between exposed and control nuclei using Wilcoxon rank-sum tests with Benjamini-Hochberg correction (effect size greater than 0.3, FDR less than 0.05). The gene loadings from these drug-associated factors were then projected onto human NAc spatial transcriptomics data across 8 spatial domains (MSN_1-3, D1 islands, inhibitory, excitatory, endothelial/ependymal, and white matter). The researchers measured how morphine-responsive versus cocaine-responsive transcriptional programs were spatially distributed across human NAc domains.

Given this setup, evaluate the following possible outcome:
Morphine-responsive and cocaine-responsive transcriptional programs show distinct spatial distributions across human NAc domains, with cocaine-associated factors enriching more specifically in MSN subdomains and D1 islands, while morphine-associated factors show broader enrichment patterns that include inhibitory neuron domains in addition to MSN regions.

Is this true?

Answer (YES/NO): NO